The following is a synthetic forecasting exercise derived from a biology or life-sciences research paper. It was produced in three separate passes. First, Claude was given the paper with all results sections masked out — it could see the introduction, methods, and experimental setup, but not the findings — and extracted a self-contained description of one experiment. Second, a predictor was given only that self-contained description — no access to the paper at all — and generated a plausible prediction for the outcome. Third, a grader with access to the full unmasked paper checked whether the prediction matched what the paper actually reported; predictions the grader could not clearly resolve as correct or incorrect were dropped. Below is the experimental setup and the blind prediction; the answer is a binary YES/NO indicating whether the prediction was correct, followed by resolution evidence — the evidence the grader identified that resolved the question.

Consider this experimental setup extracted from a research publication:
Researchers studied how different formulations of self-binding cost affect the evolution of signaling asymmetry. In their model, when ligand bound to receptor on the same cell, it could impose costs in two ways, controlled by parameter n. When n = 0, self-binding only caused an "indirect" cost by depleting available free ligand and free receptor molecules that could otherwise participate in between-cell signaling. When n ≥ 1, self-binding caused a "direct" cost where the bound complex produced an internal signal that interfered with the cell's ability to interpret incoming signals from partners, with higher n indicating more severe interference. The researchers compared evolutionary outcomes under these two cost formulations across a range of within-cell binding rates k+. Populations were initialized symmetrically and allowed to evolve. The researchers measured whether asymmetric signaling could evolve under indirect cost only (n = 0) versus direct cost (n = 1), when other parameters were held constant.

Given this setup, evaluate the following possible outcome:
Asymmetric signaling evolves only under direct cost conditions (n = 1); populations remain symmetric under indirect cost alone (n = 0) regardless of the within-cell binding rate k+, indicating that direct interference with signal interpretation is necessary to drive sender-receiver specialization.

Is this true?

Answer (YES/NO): NO